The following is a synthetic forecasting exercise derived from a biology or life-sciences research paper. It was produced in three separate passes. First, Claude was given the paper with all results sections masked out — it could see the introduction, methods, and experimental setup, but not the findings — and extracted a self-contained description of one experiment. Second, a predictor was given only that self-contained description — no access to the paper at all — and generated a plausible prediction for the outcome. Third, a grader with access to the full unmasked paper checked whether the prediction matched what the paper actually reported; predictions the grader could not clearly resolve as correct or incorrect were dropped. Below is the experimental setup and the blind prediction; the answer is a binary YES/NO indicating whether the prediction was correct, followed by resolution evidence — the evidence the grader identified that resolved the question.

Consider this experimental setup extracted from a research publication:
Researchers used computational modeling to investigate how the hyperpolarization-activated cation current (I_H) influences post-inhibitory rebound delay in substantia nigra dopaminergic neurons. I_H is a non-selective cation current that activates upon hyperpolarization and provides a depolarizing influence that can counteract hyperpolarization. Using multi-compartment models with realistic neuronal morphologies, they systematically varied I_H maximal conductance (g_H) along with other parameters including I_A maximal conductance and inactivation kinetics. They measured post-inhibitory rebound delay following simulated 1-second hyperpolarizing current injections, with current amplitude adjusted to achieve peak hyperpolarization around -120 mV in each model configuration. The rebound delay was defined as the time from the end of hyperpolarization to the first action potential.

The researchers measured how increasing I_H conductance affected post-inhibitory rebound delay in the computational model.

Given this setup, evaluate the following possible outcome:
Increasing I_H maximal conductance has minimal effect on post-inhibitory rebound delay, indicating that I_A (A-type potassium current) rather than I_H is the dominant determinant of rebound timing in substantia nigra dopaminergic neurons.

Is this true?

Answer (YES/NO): NO